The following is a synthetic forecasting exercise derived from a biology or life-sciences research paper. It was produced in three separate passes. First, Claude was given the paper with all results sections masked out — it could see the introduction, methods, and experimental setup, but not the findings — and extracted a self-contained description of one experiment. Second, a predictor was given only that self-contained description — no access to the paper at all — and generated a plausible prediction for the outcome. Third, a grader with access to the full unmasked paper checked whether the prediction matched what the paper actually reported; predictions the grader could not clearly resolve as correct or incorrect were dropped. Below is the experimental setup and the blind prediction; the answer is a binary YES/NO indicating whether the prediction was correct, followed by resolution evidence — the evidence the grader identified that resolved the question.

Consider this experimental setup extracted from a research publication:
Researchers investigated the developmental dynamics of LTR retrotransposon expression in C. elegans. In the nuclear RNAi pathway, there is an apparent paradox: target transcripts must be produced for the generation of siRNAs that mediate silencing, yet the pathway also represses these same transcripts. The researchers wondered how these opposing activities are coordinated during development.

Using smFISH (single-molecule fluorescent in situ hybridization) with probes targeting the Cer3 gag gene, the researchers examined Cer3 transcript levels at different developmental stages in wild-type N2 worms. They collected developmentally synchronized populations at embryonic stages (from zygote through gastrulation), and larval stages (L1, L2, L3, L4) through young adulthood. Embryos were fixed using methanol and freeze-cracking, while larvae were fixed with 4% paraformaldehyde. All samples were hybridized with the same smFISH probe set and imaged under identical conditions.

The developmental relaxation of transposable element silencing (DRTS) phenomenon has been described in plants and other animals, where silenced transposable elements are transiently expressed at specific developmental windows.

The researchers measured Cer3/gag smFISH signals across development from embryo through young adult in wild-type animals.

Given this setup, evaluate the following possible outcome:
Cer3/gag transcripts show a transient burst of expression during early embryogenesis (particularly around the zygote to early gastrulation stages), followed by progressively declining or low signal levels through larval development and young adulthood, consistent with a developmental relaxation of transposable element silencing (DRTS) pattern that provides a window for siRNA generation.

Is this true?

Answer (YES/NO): NO